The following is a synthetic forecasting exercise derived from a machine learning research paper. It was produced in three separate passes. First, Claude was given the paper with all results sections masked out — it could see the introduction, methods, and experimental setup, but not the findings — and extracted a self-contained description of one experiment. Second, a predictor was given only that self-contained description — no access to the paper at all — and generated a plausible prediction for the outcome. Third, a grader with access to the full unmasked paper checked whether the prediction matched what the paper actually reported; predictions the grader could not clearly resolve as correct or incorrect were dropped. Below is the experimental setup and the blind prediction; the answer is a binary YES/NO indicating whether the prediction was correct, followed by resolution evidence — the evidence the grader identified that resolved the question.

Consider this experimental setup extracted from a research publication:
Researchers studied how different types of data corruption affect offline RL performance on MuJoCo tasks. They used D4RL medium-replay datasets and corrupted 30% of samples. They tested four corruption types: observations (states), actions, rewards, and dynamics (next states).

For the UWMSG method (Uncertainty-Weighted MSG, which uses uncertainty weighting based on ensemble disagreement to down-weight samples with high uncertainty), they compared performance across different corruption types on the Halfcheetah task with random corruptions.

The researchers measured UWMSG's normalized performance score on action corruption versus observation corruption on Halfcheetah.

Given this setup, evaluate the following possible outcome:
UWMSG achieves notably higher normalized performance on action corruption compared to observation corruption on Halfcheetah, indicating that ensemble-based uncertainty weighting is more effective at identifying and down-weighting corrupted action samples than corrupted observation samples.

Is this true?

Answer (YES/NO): YES